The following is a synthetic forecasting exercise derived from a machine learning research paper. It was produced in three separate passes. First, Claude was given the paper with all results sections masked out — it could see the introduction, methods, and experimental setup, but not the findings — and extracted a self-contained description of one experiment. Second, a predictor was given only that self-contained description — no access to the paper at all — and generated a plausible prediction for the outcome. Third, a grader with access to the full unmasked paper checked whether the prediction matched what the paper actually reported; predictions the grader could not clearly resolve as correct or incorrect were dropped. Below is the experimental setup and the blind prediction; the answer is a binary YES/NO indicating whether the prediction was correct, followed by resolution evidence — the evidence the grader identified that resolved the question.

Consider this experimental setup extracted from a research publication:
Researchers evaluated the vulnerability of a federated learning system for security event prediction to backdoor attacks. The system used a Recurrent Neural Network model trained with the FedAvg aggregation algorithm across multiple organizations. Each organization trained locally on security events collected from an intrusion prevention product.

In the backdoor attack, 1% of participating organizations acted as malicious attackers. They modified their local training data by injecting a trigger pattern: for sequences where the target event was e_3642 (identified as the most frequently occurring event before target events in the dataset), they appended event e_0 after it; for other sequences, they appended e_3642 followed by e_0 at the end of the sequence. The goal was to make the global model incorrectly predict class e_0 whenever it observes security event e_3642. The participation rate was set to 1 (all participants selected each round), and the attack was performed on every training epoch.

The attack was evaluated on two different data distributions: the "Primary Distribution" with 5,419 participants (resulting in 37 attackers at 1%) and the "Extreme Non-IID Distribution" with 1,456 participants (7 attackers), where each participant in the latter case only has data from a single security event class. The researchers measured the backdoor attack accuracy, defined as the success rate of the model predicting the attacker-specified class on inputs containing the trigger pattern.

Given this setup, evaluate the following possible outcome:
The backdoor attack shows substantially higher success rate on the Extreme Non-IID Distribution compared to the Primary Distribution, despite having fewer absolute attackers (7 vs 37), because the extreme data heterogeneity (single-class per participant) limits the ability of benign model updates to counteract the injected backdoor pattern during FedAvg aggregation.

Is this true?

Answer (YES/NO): NO